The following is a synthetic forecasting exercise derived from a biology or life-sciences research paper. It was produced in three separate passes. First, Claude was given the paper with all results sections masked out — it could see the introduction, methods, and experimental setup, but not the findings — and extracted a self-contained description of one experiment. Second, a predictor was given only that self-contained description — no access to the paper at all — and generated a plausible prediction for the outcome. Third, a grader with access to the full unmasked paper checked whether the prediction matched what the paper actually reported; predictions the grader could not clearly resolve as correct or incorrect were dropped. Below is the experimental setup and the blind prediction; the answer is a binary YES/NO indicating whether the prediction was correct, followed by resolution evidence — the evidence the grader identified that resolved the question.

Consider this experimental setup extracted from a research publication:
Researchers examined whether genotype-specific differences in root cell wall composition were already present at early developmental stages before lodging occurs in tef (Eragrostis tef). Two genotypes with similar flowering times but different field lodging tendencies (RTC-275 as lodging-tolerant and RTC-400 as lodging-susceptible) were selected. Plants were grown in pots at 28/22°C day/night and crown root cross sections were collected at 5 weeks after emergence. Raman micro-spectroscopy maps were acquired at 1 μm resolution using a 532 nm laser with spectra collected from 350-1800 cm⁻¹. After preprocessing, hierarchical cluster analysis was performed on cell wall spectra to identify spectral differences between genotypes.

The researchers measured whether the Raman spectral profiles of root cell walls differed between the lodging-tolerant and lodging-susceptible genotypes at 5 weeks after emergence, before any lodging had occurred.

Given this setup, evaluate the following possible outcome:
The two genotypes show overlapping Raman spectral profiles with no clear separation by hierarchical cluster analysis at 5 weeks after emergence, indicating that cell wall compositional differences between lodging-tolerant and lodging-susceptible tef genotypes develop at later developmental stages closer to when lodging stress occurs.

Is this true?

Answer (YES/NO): NO